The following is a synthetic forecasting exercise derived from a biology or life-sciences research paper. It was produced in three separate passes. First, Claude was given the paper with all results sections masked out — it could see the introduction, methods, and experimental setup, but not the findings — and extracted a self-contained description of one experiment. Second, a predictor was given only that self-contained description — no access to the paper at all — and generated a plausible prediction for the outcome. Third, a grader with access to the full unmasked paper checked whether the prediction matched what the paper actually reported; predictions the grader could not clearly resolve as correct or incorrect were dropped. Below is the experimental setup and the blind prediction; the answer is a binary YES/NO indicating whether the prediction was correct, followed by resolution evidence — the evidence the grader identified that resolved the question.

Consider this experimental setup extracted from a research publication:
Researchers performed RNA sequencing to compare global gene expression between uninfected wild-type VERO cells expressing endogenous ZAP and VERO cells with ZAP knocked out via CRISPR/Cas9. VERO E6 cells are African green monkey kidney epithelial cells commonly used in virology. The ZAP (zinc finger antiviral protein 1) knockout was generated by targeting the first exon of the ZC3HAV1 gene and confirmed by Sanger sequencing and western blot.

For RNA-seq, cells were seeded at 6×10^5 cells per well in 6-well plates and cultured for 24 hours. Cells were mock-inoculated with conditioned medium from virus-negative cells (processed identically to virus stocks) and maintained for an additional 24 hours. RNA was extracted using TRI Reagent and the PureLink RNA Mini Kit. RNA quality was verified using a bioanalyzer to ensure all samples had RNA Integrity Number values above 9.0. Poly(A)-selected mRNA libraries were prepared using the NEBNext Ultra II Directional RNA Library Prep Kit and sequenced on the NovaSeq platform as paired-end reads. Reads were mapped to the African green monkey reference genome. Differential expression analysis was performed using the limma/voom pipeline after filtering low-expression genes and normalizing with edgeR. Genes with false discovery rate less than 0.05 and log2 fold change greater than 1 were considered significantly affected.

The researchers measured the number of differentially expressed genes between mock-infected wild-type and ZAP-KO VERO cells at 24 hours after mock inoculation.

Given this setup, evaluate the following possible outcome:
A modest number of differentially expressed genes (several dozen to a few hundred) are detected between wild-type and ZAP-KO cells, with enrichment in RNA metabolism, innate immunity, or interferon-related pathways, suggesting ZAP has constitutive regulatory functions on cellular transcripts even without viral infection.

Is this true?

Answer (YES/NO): NO